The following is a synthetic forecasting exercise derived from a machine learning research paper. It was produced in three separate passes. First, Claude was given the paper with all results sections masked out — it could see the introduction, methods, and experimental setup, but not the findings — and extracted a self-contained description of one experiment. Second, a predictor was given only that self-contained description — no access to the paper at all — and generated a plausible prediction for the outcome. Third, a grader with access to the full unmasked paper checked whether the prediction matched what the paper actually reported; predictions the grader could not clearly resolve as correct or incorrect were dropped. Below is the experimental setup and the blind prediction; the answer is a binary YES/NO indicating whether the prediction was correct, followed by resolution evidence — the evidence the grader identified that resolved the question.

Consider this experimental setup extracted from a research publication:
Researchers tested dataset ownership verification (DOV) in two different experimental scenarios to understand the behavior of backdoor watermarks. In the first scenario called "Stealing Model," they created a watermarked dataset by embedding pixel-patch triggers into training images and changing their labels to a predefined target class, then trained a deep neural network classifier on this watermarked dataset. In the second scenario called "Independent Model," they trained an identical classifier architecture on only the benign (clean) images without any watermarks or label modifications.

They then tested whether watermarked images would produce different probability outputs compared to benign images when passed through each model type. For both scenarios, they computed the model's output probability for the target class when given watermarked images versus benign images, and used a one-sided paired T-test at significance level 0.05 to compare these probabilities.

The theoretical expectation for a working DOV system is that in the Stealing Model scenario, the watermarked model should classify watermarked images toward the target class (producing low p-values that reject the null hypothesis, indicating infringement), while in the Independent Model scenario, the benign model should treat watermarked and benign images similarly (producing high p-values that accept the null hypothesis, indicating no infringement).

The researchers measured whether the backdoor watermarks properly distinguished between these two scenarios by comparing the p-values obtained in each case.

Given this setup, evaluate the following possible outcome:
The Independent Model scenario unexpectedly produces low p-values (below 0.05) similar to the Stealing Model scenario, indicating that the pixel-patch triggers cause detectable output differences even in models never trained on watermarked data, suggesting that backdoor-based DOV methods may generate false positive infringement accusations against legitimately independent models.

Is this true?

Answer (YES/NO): NO